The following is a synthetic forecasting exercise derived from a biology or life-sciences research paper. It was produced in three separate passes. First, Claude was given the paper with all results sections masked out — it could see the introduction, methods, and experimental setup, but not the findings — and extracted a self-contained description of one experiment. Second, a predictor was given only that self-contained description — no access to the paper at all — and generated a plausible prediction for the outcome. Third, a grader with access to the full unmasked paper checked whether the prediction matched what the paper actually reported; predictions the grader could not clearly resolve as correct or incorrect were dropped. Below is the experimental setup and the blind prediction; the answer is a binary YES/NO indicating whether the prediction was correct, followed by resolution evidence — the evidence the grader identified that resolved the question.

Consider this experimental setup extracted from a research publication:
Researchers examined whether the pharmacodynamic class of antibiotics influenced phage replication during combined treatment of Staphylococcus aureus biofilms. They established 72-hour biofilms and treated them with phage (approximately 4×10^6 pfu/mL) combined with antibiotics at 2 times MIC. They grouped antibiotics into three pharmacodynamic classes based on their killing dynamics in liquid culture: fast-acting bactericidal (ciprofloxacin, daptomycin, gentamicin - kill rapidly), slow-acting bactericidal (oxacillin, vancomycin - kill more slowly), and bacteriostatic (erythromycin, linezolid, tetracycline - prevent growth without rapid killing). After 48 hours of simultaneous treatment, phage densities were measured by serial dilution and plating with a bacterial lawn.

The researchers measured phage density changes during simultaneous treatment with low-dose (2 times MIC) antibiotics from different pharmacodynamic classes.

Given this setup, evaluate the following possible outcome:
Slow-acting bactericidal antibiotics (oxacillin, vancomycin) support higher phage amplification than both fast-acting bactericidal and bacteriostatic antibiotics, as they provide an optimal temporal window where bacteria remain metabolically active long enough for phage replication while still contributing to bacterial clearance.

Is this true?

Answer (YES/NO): NO